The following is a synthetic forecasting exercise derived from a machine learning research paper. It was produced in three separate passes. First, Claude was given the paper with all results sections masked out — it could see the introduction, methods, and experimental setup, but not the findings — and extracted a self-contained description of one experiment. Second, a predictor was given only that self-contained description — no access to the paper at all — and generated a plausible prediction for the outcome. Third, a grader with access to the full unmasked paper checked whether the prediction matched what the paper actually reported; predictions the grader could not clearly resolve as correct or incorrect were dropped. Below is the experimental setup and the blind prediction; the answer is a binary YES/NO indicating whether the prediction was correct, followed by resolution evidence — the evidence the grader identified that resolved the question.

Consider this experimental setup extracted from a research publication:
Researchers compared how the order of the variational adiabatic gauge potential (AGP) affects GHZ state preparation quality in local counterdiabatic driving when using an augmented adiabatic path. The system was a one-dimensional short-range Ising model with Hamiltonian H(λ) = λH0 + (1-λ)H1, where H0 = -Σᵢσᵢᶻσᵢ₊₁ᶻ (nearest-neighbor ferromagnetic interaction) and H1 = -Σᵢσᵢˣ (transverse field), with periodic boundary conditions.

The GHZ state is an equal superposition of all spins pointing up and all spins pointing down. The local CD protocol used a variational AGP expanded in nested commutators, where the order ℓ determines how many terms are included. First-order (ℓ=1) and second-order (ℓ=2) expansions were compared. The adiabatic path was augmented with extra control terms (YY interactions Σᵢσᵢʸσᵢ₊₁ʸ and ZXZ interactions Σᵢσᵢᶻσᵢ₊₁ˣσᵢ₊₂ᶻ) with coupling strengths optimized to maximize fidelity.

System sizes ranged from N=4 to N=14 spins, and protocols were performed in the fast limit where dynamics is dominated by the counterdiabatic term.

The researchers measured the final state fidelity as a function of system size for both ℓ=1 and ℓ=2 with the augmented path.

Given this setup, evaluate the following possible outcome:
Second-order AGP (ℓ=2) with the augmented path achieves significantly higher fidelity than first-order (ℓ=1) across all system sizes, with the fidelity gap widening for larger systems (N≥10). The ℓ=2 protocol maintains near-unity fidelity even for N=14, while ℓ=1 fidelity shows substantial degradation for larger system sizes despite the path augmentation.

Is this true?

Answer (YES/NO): NO